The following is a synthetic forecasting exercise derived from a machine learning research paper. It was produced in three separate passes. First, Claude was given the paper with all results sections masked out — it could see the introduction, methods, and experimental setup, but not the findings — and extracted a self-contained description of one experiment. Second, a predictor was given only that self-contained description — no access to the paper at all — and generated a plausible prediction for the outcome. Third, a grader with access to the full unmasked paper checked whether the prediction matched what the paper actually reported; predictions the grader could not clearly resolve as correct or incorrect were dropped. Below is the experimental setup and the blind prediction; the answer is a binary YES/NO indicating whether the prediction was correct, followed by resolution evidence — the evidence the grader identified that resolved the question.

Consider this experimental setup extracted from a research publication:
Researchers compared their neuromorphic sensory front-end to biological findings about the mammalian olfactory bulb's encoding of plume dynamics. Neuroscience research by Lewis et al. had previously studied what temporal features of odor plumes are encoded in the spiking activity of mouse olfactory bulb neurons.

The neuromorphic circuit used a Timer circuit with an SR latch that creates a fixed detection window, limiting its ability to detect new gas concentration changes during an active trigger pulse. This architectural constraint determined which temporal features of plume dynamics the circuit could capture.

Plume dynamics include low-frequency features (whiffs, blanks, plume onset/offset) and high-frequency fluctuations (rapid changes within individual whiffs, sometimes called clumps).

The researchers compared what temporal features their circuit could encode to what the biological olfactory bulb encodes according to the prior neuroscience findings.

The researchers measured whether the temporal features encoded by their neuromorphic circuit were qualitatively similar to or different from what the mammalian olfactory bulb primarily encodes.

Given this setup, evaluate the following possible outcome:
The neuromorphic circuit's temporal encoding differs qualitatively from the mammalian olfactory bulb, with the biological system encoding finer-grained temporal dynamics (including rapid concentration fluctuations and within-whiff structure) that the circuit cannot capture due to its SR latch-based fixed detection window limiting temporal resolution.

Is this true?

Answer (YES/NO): NO